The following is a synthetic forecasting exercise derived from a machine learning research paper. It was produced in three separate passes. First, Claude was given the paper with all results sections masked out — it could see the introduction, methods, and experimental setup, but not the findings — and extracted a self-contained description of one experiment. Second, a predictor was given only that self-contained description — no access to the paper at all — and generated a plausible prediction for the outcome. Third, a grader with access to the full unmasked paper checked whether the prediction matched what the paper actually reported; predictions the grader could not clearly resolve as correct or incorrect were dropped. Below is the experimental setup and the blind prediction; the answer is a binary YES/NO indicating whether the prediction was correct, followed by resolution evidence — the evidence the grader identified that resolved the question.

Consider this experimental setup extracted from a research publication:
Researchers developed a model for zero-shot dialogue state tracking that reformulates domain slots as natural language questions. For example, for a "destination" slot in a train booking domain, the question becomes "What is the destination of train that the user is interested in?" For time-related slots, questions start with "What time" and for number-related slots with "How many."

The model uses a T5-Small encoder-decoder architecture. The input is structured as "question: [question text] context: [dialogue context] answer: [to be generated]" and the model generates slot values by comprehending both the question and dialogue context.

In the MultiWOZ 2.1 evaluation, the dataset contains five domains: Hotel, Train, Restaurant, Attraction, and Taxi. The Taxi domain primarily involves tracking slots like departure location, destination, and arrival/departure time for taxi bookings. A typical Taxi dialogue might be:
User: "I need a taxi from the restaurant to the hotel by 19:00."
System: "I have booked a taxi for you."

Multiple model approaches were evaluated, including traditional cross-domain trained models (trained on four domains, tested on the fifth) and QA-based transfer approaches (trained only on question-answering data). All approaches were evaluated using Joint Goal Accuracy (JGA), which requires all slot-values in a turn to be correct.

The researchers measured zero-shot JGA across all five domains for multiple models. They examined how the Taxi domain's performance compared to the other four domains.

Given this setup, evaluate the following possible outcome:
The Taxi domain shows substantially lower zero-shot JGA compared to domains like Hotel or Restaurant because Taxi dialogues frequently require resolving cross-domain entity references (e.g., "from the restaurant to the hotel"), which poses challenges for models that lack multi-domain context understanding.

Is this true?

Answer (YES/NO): NO